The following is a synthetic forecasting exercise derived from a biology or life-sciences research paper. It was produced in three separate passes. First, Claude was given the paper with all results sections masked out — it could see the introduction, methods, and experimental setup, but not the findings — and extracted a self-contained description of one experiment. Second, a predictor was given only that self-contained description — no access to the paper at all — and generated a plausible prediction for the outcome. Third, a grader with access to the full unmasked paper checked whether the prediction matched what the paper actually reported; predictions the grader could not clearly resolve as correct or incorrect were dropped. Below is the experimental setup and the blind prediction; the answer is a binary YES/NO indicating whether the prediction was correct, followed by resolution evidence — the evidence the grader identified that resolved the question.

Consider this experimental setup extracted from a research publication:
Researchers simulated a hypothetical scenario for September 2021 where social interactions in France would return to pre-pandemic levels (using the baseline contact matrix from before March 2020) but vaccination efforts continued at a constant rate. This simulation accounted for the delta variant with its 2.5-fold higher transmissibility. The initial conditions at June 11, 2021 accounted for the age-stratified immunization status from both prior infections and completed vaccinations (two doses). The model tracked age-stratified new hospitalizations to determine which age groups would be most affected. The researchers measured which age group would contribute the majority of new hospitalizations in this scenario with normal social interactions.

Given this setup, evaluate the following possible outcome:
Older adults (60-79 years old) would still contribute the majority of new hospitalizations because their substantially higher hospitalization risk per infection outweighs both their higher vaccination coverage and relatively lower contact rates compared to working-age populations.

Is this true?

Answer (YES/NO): NO